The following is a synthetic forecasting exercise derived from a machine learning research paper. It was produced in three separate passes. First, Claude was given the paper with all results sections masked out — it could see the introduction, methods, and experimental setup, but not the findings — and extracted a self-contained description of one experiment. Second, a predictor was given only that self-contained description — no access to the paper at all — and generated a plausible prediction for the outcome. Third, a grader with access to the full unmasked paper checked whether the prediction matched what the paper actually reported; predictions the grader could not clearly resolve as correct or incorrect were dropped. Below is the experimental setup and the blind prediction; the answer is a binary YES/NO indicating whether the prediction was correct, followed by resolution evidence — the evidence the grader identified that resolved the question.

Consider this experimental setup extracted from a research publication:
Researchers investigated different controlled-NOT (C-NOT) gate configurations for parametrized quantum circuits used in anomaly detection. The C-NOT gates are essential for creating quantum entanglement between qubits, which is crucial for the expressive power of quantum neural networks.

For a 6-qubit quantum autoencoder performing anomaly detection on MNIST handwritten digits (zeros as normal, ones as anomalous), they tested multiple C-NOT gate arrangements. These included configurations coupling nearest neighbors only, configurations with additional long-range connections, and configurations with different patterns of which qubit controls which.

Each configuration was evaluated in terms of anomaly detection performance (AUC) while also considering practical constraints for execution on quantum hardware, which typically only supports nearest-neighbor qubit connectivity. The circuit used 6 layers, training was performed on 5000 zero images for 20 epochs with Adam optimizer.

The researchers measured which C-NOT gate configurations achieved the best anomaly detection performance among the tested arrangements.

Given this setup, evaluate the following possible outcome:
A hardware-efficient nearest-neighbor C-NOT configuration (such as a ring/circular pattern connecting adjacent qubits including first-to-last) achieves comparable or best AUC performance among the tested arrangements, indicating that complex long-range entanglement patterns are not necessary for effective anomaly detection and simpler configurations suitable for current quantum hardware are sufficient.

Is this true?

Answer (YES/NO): YES